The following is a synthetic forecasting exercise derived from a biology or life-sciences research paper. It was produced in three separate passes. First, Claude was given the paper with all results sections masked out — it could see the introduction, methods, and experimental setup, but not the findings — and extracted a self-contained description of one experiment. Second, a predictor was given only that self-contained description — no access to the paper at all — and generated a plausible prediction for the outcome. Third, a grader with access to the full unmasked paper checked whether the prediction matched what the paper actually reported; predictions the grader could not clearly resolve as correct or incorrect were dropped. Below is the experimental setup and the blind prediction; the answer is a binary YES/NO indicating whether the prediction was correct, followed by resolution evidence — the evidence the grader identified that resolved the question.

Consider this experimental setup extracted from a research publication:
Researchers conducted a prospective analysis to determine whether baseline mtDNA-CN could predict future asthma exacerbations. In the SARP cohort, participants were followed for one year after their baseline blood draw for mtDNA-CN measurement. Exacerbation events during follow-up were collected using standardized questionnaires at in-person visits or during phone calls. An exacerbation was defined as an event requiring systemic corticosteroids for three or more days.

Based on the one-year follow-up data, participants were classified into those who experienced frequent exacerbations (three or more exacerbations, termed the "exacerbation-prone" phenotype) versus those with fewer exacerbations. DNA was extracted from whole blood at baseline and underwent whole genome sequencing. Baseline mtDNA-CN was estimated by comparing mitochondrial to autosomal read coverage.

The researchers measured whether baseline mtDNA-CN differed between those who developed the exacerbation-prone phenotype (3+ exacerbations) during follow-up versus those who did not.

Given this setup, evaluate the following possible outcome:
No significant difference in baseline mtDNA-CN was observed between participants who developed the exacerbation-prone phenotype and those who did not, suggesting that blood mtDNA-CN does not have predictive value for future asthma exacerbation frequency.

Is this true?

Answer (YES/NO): NO